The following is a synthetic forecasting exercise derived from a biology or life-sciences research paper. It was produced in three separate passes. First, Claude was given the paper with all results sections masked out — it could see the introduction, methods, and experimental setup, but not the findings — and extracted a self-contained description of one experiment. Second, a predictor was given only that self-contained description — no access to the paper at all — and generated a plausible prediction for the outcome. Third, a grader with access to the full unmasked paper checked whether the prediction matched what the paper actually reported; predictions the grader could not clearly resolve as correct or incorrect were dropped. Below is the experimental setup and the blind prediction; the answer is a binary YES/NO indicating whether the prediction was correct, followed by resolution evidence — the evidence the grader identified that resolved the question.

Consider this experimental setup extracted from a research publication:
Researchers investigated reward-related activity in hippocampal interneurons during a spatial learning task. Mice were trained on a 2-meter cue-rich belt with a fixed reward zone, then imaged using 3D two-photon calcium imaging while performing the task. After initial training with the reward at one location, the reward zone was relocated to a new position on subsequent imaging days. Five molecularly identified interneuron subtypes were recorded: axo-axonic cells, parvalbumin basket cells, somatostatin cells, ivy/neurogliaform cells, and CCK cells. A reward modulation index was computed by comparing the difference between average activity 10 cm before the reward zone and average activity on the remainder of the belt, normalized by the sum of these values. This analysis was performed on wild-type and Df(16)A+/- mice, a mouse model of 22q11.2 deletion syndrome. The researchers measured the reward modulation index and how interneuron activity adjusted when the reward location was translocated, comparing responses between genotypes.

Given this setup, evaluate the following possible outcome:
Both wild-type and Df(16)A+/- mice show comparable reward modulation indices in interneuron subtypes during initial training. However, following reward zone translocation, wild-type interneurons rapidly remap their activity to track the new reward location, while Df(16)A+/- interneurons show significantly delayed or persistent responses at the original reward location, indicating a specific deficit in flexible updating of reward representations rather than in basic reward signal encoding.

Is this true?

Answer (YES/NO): NO